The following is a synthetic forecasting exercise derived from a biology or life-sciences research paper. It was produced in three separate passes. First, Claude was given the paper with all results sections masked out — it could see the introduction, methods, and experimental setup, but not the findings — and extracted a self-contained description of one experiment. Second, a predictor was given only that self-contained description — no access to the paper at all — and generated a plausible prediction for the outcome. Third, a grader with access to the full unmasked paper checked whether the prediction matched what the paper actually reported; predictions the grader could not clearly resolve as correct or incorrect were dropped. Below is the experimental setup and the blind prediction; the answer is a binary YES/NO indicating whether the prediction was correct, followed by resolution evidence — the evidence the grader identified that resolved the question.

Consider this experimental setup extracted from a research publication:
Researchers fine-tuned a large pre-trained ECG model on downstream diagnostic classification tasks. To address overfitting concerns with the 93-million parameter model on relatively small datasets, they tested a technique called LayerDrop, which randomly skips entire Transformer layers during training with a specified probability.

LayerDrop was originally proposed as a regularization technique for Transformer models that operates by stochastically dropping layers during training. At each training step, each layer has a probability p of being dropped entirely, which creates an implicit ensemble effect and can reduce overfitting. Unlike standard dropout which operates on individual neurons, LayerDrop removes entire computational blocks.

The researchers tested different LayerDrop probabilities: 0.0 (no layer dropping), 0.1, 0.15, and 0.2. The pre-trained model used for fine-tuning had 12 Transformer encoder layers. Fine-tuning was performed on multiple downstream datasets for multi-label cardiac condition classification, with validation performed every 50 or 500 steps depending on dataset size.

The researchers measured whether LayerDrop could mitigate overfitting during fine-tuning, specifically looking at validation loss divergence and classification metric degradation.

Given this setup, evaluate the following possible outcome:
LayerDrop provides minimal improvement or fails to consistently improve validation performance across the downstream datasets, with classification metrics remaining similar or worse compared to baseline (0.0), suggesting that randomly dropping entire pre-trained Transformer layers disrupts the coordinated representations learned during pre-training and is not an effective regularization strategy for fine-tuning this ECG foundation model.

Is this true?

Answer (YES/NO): NO